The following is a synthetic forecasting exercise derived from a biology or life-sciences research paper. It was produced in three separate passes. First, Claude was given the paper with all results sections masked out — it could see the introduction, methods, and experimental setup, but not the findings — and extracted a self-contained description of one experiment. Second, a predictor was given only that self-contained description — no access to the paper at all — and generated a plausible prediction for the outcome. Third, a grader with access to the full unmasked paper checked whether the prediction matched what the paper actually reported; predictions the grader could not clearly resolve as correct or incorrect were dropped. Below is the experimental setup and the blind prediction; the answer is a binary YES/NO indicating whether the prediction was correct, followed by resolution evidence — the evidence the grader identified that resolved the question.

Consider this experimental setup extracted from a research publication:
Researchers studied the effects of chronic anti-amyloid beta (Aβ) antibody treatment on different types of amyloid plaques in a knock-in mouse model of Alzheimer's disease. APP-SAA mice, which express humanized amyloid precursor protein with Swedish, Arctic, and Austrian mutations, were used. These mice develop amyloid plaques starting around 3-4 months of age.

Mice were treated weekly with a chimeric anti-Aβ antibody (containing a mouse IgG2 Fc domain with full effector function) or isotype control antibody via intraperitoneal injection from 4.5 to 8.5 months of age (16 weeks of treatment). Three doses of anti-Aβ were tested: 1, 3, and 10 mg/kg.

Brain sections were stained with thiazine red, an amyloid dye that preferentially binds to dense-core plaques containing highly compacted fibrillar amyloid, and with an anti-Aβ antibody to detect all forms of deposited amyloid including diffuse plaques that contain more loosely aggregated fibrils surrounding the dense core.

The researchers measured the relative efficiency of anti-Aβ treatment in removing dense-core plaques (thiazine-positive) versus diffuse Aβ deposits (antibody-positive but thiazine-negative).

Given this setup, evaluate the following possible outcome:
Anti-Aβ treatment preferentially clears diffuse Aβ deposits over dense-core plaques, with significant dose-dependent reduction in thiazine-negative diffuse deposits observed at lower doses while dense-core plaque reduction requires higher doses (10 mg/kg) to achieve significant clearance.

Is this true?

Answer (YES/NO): YES